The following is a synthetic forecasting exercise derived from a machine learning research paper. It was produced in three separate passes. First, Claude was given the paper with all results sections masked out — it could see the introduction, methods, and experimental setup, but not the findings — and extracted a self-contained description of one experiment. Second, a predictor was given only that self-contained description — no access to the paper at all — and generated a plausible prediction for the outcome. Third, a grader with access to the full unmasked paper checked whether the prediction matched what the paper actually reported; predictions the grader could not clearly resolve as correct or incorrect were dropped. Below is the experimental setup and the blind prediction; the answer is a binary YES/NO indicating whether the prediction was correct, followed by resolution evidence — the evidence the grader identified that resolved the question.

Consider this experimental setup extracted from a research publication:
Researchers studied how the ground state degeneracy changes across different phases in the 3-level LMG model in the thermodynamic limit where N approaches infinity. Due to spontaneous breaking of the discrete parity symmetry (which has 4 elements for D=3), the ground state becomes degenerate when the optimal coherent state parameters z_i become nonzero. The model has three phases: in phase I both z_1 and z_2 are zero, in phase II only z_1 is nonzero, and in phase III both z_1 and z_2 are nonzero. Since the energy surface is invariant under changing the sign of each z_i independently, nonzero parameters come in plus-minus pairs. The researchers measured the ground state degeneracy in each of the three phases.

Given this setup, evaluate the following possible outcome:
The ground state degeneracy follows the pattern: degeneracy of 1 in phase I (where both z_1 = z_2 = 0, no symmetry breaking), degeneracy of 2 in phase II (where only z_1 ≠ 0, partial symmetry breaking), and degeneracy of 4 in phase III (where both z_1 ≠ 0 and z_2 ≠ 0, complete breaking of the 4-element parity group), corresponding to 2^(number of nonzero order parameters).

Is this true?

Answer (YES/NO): YES